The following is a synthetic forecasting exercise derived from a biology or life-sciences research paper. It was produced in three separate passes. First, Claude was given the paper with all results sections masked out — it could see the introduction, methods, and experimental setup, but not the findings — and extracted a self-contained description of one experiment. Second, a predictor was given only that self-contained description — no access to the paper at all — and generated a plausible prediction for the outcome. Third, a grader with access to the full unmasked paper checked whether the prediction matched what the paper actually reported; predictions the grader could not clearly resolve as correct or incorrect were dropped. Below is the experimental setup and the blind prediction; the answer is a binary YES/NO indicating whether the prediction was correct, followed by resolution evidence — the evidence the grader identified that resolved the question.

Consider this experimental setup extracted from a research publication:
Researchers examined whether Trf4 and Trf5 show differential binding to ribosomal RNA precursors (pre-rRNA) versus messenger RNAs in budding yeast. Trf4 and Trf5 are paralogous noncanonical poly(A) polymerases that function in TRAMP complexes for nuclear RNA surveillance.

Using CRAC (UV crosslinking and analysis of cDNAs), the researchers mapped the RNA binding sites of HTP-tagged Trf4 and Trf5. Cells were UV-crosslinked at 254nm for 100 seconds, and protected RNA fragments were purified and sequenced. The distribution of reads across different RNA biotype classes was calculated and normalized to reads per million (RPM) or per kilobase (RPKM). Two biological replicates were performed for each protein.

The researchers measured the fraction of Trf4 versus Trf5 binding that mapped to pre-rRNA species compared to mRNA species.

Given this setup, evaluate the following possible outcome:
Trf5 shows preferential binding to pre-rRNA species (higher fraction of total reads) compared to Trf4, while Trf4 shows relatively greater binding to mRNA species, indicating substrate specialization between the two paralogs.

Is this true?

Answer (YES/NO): NO